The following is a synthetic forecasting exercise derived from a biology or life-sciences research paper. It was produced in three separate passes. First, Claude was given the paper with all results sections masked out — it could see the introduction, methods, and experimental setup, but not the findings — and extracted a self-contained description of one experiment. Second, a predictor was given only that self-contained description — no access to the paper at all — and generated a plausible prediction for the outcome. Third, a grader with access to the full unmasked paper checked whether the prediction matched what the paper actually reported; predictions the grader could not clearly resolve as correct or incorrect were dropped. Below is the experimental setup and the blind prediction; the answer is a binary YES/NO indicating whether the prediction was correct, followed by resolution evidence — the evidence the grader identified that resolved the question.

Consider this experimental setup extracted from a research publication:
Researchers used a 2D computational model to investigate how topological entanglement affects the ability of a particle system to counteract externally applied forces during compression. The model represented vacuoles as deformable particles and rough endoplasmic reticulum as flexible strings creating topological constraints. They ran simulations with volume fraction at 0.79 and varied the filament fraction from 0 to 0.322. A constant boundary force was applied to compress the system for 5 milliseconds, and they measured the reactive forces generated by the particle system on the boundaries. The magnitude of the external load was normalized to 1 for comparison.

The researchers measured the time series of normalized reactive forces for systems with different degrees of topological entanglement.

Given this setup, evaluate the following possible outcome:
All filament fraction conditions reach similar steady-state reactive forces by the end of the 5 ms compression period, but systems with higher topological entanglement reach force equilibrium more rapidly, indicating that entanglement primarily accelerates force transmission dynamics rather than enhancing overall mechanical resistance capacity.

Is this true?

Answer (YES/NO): NO